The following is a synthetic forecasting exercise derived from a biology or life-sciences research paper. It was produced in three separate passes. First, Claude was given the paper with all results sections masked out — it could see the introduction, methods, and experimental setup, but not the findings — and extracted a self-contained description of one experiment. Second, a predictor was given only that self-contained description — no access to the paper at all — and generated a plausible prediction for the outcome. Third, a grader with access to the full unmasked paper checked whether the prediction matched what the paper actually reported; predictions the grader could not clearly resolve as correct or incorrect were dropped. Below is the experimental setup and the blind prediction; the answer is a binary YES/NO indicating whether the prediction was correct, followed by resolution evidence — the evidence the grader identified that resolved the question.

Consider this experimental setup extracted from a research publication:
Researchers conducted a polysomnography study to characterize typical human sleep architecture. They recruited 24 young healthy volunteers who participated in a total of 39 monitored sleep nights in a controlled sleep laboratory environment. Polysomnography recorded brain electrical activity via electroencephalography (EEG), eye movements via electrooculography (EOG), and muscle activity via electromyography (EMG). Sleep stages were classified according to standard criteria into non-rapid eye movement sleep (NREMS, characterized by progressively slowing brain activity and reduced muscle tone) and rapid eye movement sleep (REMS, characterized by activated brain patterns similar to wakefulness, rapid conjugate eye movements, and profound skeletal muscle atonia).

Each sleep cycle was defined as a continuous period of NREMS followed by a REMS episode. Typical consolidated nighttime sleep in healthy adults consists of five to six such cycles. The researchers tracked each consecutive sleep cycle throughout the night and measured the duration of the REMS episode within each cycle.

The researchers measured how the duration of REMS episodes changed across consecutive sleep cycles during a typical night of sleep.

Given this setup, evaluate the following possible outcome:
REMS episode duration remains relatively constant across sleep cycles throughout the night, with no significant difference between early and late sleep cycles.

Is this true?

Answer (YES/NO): NO